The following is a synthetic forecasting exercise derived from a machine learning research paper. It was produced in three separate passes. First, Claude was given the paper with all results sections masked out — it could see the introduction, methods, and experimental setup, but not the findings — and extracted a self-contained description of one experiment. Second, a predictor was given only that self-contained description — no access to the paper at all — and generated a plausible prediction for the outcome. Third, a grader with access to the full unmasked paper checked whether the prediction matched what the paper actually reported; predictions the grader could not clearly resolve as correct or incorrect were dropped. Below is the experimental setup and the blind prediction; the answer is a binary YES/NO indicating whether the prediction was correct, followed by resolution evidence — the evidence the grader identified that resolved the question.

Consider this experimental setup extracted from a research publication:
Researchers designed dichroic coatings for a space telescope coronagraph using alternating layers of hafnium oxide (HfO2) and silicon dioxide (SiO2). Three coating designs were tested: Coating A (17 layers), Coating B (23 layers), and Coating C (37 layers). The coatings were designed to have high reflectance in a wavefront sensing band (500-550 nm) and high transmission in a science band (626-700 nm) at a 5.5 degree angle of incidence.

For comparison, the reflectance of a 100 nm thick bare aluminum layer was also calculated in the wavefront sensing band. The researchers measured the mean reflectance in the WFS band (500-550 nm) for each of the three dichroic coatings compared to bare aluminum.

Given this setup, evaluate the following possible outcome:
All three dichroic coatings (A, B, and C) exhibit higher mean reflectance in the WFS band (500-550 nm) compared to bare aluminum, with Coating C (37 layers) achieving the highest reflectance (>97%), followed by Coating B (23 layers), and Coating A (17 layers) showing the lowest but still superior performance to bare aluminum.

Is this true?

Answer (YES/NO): YES